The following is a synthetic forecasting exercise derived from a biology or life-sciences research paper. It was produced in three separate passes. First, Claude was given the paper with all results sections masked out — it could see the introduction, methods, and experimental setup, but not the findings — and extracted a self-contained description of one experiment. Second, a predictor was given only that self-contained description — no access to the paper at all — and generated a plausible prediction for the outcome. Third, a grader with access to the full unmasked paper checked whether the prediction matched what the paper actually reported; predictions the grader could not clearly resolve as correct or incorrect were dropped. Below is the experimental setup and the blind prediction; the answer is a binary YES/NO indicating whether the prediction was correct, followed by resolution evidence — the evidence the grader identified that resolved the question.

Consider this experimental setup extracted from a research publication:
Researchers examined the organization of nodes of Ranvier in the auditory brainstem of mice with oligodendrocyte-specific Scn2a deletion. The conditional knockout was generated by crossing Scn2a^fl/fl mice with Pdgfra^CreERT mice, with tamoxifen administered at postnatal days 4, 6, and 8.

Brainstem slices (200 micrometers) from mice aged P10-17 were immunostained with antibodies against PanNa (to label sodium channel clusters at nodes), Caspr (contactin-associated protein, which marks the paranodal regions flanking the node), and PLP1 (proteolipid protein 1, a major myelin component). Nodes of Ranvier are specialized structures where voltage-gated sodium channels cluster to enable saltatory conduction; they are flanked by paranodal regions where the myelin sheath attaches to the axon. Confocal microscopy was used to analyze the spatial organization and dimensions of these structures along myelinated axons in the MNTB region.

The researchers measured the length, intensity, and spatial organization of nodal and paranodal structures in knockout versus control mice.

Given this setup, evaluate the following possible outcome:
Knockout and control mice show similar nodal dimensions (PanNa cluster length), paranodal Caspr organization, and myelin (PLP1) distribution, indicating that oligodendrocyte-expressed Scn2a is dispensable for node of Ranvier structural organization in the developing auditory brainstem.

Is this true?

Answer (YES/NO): NO